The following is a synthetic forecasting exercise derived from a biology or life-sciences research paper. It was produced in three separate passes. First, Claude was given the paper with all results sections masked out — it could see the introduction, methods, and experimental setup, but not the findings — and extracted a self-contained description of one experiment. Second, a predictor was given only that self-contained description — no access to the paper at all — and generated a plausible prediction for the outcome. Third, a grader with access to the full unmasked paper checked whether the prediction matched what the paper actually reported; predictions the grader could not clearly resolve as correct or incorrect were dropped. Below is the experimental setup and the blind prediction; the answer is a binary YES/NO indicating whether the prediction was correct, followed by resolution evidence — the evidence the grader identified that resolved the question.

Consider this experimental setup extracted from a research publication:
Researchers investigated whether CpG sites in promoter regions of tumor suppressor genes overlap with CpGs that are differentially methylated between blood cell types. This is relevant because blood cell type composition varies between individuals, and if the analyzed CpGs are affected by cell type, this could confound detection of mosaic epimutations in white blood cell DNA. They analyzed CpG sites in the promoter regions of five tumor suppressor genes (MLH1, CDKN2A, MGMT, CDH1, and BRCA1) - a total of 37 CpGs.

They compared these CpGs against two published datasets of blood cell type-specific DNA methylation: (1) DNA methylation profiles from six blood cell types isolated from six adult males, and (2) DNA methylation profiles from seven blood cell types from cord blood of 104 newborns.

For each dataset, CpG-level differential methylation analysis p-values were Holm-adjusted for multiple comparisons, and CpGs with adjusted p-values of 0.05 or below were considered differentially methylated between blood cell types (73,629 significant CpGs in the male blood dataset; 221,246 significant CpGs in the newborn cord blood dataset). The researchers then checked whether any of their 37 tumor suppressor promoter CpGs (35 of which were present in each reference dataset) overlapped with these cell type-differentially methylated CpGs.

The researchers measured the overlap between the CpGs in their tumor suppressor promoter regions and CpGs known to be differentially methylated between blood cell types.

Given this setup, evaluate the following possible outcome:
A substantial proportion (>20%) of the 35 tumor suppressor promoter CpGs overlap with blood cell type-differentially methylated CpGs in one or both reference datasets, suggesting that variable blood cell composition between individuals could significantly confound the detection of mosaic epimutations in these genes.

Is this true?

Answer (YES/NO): NO